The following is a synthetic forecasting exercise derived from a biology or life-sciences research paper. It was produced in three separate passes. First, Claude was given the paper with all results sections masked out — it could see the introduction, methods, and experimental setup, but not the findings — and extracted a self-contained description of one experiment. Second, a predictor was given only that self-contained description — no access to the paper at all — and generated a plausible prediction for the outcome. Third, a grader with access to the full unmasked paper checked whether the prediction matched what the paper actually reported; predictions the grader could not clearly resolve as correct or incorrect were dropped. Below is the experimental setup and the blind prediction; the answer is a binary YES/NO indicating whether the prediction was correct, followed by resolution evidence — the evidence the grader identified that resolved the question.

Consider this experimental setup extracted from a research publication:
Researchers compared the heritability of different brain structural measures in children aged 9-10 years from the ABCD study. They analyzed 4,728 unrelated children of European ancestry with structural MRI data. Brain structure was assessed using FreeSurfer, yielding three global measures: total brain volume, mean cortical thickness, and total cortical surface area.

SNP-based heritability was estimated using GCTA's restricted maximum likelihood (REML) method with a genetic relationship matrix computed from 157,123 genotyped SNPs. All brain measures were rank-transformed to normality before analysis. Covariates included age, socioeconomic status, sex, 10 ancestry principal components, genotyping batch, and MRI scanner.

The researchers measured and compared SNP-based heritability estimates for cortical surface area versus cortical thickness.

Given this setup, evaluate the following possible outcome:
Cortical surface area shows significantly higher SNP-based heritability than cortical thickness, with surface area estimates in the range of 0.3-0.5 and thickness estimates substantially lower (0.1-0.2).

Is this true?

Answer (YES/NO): NO